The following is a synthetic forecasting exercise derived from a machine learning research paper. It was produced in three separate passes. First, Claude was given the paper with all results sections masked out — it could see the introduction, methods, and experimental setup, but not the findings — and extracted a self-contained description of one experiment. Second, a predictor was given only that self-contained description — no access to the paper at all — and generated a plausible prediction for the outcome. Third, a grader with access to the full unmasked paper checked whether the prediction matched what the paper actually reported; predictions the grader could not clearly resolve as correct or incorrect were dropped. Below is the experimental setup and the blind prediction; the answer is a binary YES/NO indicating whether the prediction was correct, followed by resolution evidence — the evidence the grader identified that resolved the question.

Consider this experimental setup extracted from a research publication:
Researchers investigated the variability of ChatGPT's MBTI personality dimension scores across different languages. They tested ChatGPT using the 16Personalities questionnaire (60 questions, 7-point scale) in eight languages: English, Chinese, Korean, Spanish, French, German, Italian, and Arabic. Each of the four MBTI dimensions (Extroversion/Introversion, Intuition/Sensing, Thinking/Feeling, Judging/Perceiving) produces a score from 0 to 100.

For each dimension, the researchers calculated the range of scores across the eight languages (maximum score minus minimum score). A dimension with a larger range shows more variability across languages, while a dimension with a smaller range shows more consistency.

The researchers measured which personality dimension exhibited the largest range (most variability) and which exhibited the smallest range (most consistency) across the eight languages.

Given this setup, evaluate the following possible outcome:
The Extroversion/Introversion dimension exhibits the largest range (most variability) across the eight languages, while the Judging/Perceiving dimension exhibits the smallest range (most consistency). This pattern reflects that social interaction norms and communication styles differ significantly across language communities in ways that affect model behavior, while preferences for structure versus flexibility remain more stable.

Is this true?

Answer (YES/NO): NO